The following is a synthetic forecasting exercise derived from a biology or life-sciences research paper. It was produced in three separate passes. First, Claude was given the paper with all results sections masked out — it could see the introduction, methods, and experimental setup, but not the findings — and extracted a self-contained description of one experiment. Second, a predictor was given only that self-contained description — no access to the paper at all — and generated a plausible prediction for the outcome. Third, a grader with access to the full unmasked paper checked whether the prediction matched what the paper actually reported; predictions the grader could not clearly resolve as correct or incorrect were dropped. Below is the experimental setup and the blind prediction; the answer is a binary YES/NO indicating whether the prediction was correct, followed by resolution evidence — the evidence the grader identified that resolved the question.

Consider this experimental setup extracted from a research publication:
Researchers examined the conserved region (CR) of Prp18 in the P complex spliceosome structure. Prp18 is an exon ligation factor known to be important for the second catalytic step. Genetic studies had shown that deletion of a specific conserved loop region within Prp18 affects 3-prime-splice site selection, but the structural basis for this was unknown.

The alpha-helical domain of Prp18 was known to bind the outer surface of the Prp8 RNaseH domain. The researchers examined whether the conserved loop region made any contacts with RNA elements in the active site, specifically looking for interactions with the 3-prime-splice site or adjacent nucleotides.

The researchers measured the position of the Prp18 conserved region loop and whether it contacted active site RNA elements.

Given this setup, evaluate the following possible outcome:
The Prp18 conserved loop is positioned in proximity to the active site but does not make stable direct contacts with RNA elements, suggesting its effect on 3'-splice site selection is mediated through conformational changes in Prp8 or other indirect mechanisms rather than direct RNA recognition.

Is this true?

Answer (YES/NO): NO